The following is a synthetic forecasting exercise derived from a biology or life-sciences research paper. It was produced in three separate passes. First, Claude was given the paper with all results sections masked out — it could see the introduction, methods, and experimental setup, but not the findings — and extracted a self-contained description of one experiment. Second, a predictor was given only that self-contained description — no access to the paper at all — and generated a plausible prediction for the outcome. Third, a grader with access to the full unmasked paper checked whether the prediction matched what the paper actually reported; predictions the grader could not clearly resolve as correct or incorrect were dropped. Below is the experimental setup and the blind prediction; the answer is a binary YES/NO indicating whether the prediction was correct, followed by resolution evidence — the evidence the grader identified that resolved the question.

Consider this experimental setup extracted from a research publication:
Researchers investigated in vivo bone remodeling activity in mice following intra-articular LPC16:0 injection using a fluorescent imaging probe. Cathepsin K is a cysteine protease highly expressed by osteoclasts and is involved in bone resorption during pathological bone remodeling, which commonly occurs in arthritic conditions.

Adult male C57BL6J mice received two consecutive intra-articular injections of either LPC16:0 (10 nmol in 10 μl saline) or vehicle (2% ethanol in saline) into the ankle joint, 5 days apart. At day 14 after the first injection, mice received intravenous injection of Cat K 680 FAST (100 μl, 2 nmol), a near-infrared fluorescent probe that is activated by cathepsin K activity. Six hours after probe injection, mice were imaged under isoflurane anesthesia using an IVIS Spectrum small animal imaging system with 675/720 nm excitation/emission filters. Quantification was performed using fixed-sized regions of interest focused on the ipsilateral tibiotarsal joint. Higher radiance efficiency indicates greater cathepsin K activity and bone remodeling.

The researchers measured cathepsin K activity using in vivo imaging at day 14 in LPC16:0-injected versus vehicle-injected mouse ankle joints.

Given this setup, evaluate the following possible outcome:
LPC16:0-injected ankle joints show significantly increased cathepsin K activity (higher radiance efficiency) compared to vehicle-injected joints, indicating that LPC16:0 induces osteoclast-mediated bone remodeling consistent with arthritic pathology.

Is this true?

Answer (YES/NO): NO